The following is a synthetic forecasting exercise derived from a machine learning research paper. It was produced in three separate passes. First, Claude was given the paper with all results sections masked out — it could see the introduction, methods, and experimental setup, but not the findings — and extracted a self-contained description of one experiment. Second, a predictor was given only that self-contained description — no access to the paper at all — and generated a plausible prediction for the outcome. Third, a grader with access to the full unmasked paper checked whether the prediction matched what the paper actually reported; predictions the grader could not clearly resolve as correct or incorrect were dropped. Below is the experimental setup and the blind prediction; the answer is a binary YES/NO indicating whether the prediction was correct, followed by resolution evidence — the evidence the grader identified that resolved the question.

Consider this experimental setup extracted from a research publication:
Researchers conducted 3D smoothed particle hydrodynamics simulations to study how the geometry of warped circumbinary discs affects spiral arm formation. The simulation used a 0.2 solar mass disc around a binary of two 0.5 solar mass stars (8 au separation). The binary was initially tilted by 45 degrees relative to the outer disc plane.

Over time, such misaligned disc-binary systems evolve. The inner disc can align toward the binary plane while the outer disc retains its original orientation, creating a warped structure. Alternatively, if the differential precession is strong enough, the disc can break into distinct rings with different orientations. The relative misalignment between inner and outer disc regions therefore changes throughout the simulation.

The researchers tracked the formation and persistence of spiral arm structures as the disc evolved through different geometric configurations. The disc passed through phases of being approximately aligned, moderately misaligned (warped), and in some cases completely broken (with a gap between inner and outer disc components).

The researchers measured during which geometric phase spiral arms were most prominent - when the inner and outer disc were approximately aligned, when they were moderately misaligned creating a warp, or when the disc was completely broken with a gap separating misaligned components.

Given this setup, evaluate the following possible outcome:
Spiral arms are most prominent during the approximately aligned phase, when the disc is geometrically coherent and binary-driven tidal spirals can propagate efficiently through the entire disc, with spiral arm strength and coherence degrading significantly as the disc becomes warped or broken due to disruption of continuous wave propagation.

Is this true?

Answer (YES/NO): NO